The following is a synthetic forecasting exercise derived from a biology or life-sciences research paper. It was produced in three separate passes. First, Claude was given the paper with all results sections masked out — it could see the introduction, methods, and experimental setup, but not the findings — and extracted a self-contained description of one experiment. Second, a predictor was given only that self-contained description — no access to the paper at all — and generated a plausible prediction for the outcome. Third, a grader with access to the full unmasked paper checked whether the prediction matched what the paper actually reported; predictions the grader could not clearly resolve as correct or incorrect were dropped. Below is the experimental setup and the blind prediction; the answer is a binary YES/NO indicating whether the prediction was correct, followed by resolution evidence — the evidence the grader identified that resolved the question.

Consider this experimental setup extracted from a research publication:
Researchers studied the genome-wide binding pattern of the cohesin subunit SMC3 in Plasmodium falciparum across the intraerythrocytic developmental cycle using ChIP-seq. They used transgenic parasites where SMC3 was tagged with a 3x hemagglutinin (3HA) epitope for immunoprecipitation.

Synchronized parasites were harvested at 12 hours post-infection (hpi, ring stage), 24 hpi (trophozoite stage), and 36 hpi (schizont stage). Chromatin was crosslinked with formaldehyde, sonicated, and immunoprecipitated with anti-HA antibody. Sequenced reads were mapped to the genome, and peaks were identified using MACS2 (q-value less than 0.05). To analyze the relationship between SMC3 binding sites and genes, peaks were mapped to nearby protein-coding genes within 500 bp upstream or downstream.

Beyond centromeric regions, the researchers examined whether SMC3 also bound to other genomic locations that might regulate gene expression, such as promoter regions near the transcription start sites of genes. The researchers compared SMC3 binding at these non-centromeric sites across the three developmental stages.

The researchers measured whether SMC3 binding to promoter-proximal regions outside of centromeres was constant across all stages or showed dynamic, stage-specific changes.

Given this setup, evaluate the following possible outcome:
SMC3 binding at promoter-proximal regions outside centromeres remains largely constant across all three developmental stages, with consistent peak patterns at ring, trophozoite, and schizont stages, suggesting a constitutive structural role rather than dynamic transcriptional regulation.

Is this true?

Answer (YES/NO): NO